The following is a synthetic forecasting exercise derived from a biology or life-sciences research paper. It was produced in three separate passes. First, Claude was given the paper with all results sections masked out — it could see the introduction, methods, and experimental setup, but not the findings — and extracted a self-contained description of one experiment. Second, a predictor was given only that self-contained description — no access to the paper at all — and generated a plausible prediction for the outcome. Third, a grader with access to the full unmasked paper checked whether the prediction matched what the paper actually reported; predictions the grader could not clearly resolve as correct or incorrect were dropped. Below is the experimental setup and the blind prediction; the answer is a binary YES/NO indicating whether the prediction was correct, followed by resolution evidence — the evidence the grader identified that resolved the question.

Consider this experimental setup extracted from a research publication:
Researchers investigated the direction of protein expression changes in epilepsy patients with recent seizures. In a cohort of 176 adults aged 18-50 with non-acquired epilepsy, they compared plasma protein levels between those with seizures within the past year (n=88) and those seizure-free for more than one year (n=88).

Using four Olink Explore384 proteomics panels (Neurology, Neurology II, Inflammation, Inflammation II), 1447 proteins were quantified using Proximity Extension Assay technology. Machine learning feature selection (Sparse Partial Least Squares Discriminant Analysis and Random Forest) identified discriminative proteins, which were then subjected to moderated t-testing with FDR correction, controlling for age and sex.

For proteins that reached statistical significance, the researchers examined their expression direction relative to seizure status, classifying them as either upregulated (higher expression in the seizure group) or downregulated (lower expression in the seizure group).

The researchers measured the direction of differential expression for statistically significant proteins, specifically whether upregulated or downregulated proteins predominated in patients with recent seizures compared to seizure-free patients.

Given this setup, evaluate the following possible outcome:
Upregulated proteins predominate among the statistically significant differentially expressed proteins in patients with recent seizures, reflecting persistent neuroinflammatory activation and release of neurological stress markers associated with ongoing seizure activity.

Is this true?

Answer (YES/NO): YES